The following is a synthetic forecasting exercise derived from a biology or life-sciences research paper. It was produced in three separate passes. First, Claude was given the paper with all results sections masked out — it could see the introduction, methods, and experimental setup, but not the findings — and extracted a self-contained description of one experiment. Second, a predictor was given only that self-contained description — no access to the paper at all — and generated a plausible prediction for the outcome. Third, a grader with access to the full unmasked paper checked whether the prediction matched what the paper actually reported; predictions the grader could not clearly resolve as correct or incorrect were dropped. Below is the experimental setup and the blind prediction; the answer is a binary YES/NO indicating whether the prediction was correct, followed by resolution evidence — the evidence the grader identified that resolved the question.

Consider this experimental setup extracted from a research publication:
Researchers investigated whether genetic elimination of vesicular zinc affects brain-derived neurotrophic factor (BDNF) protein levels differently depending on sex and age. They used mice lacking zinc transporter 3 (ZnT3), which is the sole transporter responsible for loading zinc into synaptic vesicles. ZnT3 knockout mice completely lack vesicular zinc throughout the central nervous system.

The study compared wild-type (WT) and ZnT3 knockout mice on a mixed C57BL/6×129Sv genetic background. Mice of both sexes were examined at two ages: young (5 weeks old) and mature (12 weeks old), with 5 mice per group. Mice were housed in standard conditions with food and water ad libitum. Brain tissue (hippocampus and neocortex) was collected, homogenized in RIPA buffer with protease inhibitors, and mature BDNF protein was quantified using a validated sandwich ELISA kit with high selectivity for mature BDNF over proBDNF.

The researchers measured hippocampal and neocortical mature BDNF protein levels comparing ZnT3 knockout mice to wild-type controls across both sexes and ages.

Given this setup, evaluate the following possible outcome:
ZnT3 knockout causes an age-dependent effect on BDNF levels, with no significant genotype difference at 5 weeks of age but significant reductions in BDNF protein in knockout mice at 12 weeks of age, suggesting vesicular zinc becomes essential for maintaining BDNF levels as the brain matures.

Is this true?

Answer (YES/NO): NO